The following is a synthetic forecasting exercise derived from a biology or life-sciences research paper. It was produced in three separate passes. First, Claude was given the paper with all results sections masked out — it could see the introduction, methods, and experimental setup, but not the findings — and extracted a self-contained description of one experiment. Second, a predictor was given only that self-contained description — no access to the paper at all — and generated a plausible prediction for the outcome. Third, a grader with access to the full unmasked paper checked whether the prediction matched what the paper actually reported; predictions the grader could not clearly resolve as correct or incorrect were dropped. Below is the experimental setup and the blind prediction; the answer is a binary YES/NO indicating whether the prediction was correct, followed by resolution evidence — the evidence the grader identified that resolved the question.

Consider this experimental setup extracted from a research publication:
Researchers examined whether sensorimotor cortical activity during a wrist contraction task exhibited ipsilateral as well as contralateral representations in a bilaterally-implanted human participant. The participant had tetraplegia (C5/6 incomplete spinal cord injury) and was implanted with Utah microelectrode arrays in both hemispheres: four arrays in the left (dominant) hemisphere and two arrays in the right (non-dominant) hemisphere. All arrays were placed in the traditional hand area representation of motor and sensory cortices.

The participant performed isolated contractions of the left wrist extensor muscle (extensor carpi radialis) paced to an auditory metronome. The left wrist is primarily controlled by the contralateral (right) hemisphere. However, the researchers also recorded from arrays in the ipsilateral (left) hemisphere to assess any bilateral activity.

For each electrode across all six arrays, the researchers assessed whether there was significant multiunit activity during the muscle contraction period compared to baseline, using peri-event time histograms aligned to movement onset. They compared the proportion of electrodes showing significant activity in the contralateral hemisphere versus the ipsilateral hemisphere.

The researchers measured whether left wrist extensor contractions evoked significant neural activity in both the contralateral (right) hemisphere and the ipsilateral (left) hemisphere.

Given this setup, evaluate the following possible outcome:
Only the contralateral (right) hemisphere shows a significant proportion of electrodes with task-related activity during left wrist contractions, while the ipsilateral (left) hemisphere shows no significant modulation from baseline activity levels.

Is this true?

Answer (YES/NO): NO